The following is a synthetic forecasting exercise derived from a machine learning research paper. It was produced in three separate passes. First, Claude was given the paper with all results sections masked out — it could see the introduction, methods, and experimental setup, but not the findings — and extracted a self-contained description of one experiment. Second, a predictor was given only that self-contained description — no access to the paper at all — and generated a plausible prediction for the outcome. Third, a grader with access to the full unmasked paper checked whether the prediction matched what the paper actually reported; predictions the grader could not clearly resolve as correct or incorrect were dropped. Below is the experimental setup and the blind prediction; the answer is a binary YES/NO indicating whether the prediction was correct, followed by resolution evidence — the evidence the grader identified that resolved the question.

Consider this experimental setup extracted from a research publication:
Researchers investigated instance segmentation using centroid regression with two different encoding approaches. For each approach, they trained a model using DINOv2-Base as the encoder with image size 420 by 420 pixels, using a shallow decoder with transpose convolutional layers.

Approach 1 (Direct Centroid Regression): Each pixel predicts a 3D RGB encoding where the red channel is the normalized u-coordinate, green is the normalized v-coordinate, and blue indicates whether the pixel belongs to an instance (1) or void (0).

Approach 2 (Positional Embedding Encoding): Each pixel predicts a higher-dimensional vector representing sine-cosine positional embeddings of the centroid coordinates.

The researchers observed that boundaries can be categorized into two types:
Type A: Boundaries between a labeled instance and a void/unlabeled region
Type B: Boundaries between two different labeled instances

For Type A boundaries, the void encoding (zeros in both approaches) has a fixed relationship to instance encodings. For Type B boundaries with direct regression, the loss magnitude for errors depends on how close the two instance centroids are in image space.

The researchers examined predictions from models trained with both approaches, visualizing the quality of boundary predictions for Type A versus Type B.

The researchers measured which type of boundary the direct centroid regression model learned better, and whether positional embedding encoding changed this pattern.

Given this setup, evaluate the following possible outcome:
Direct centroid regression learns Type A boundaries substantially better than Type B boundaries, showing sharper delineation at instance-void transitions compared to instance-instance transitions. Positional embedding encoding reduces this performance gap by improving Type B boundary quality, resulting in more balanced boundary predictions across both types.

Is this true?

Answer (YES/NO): YES